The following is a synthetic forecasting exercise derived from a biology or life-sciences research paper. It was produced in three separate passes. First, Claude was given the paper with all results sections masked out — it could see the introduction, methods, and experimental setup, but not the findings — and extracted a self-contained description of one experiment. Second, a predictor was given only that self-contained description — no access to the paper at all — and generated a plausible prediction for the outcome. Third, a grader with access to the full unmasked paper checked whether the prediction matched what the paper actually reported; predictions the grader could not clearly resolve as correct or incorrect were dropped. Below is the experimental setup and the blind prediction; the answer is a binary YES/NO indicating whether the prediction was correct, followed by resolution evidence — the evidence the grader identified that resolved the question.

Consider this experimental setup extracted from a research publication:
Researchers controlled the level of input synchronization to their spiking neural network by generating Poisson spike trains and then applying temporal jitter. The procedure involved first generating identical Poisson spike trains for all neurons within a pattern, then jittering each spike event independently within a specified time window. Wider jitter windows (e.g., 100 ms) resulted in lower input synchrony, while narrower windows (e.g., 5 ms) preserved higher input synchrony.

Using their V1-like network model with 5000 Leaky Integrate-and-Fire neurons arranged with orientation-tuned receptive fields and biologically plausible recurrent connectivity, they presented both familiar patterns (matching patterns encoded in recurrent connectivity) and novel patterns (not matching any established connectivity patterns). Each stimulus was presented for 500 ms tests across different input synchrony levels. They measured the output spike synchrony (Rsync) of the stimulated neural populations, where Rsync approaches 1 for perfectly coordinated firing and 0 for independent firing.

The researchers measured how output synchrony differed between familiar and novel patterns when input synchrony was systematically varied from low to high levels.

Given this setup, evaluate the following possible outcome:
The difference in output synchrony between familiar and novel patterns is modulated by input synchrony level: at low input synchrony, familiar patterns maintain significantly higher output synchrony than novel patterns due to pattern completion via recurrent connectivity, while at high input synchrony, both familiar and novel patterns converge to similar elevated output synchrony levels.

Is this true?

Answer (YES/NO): NO